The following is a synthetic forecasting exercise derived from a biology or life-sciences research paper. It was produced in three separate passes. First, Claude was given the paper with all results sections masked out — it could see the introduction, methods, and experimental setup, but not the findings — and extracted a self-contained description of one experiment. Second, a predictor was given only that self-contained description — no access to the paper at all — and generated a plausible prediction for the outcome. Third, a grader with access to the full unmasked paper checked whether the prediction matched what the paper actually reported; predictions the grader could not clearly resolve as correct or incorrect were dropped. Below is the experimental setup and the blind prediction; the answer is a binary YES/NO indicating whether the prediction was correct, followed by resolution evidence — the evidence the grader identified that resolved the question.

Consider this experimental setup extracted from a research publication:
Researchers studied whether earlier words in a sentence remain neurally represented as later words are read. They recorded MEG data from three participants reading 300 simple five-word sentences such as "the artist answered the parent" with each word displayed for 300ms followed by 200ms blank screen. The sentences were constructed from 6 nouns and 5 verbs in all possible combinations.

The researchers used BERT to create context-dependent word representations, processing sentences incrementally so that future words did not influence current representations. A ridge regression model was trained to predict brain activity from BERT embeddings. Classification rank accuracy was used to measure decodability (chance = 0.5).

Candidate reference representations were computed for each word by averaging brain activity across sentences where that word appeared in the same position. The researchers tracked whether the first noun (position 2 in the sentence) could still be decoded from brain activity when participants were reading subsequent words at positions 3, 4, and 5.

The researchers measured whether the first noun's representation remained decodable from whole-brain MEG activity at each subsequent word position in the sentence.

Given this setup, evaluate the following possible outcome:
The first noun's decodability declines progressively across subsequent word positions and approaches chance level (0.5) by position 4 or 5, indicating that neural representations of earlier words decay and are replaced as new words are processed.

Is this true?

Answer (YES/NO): NO